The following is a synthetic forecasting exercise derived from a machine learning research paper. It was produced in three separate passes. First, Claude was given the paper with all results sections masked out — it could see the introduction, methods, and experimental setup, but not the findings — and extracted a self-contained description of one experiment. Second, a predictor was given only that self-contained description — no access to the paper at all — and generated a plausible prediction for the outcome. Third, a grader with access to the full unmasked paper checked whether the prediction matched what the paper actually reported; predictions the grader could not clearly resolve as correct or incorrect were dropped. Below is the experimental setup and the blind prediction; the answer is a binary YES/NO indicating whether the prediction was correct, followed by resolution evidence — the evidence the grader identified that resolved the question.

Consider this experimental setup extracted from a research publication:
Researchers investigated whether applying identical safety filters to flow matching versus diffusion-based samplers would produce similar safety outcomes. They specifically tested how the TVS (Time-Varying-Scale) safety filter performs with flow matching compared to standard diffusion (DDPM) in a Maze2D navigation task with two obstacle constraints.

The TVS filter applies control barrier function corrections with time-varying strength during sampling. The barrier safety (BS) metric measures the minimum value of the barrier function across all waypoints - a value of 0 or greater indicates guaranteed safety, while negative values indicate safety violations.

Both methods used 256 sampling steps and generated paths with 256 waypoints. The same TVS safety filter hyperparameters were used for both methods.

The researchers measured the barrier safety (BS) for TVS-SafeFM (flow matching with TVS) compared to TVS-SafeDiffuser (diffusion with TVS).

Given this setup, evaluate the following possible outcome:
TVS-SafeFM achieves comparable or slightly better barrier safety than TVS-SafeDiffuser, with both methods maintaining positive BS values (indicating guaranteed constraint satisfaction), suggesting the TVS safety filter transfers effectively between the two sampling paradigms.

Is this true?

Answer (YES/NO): NO